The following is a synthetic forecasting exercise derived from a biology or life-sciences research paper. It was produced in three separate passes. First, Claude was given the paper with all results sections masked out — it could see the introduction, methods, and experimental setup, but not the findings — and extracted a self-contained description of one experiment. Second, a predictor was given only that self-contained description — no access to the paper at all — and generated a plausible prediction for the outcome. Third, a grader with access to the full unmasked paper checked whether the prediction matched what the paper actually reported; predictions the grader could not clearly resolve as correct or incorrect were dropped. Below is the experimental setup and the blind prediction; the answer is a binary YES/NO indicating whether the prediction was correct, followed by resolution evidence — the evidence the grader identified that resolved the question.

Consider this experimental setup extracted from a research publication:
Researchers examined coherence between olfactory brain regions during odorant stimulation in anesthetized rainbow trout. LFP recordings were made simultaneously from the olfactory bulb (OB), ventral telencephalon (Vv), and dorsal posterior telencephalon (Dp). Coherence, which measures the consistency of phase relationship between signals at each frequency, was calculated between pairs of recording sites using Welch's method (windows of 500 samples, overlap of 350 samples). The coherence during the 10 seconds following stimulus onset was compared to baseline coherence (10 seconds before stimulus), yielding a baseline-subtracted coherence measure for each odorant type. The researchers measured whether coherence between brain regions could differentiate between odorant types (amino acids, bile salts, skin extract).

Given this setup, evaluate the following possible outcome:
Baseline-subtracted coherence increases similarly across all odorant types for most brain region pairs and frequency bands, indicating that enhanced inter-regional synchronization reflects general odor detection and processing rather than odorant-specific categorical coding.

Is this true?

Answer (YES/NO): YES